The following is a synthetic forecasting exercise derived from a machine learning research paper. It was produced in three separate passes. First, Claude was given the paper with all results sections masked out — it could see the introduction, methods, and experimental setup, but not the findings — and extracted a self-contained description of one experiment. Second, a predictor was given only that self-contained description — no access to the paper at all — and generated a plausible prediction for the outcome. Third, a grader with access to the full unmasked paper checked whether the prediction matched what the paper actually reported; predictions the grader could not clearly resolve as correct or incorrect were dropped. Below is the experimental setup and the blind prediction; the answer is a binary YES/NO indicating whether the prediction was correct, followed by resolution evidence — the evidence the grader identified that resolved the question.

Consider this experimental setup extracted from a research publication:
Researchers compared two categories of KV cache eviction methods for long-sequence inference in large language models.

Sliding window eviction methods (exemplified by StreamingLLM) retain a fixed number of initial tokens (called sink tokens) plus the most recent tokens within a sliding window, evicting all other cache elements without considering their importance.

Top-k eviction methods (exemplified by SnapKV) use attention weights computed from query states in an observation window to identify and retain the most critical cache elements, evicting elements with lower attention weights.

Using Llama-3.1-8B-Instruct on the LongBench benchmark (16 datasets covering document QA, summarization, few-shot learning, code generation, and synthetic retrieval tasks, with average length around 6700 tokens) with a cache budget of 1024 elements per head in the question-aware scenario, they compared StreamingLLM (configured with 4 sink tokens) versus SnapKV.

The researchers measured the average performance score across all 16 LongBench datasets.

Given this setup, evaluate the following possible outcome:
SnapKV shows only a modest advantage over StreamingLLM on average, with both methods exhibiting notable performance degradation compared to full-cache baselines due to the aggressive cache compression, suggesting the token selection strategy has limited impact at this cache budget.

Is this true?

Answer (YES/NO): NO